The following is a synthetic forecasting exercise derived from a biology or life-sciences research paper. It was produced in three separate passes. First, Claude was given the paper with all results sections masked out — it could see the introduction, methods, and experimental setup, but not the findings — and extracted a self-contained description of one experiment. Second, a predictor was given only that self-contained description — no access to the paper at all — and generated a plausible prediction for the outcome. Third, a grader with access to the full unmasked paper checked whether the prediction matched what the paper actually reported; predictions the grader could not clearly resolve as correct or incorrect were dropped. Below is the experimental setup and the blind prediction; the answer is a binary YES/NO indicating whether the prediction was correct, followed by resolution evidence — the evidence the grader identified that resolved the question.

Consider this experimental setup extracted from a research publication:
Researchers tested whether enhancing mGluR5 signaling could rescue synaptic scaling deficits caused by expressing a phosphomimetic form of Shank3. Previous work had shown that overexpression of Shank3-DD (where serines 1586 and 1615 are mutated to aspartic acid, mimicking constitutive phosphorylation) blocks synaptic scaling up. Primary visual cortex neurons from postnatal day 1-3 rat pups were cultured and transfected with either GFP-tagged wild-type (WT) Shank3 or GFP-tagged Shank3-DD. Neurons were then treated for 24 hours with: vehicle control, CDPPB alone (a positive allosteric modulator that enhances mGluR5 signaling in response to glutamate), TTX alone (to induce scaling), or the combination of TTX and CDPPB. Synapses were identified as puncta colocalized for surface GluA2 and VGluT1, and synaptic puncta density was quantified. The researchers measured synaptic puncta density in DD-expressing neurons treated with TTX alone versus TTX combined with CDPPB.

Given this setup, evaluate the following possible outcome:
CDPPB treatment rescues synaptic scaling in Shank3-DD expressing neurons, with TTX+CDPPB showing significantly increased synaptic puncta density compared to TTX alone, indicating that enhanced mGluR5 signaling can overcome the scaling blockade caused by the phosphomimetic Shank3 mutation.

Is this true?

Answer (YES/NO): YES